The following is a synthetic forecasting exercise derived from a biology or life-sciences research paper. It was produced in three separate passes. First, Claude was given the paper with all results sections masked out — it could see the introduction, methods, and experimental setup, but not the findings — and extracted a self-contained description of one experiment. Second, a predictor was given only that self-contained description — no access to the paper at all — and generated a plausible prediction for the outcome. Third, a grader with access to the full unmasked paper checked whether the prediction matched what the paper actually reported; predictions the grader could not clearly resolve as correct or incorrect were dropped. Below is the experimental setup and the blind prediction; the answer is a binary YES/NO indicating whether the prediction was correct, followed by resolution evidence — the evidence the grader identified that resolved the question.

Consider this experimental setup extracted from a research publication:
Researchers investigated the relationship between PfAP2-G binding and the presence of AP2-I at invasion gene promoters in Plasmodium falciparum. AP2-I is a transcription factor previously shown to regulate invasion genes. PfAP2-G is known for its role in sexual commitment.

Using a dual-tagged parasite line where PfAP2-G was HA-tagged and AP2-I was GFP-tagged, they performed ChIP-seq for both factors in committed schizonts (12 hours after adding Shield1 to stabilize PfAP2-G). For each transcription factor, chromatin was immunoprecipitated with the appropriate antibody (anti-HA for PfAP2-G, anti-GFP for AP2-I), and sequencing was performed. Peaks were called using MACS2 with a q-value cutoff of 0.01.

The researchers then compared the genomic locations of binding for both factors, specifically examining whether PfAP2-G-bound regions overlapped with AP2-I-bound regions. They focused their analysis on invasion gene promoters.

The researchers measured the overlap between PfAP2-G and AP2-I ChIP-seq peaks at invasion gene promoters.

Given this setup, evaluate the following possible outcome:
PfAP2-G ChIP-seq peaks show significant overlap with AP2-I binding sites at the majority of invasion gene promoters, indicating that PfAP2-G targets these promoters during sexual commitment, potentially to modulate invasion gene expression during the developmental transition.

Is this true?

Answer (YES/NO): YES